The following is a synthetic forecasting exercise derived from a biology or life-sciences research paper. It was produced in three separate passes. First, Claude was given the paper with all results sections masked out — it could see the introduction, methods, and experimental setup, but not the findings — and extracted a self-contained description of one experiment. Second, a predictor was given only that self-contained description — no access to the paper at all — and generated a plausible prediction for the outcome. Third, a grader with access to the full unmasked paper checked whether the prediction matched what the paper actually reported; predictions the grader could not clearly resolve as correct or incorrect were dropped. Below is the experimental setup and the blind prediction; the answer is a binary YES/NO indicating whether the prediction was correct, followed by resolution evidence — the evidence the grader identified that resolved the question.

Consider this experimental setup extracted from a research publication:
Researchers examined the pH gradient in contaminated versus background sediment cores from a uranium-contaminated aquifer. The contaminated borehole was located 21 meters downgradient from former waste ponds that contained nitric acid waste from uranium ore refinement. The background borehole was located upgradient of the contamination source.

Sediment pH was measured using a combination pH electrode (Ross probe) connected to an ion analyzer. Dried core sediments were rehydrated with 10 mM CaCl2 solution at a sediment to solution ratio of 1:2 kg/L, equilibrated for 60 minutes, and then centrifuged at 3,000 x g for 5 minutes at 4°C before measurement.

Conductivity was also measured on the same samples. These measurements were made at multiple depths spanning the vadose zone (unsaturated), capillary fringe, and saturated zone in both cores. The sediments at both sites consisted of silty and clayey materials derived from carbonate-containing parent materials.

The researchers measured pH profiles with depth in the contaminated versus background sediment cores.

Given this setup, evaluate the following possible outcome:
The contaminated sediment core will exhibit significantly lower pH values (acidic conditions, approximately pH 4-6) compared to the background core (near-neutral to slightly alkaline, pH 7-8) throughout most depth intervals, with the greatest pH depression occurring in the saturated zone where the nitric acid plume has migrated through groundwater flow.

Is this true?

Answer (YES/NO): NO